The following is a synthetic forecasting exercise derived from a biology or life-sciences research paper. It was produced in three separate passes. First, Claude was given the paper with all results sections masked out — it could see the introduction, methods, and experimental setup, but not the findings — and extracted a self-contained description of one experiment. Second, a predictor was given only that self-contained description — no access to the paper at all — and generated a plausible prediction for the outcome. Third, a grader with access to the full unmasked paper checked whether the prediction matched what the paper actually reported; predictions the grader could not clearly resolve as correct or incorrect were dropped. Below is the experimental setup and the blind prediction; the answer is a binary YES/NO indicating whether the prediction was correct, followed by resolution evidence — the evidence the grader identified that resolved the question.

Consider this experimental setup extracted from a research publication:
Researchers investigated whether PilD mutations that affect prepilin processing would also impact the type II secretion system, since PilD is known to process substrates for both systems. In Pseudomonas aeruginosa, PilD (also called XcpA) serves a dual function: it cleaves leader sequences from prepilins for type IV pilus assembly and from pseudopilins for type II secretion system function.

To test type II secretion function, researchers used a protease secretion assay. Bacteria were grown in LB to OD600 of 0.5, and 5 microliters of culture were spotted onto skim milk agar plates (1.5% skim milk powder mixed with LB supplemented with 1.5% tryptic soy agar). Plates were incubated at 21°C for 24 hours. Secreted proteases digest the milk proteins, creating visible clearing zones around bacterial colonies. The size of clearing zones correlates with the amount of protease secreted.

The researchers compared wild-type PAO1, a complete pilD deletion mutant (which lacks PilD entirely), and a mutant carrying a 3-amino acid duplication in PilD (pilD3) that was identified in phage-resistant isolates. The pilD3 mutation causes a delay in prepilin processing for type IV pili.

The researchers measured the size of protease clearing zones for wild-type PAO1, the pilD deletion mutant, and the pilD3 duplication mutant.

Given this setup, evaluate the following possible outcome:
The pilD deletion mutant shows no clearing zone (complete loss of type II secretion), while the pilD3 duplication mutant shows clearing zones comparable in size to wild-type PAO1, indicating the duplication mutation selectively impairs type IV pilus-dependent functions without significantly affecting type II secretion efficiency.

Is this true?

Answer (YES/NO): YES